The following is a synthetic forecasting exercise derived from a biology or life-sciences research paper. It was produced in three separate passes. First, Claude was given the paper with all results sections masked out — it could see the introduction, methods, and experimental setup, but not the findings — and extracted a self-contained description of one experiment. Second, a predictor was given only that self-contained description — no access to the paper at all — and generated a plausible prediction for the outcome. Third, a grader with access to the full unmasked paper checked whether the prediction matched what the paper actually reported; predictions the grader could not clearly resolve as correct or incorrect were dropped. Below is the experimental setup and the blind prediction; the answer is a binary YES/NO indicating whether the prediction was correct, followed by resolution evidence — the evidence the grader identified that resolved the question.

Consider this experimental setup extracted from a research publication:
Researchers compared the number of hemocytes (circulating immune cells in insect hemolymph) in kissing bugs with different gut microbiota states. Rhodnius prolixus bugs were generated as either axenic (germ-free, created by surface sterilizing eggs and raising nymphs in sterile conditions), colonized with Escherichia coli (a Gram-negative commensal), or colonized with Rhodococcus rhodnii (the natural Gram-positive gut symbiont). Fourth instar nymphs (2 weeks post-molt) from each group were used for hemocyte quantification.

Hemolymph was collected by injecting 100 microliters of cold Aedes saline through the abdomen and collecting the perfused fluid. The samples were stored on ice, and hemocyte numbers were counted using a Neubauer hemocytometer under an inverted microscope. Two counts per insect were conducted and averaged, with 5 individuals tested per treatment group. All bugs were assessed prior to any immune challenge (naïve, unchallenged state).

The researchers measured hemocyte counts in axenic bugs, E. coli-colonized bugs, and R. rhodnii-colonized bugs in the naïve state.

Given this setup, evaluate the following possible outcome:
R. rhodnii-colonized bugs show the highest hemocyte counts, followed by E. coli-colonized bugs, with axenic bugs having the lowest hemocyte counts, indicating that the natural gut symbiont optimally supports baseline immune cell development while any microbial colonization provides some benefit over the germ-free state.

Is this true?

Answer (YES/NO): NO